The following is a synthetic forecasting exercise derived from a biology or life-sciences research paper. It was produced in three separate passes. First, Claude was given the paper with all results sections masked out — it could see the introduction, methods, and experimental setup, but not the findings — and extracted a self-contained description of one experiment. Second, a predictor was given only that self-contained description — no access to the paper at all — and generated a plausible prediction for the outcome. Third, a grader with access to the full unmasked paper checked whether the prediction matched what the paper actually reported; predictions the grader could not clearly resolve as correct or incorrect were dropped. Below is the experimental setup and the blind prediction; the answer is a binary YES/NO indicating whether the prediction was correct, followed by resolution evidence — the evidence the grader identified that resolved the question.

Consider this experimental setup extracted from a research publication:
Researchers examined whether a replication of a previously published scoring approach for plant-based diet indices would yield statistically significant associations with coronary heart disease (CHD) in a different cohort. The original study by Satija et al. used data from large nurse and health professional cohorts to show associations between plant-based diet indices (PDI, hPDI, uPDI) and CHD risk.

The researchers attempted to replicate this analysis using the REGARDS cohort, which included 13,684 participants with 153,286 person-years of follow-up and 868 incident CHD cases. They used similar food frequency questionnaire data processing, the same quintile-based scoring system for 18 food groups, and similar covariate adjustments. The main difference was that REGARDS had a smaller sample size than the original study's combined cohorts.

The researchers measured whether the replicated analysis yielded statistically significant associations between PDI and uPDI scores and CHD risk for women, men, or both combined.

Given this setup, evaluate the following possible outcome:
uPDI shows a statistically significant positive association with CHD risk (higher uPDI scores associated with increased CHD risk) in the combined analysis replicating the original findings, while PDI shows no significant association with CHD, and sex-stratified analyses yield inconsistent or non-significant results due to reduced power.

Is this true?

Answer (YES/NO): NO